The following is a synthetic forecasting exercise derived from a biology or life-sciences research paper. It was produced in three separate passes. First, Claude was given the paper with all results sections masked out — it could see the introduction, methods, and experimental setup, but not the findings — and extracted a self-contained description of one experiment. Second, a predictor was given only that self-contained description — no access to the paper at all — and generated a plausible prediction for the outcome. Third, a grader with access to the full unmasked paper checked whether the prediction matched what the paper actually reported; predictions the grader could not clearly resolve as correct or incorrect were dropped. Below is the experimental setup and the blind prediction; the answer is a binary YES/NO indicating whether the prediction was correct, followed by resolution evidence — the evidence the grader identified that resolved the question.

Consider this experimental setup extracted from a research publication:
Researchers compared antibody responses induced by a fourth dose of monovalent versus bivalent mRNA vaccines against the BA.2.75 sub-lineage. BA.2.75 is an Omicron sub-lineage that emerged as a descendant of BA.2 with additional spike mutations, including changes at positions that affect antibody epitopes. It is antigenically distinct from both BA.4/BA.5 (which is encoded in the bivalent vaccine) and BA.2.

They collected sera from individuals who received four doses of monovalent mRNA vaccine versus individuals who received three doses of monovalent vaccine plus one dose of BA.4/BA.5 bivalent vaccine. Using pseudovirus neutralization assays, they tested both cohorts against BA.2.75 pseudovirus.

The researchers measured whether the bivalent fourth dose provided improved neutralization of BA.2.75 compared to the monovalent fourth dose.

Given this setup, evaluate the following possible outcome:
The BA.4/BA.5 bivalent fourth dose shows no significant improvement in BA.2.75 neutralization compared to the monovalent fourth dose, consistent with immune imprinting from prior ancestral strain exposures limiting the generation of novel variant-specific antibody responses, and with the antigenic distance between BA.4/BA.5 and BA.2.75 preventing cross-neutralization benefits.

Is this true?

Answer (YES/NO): YES